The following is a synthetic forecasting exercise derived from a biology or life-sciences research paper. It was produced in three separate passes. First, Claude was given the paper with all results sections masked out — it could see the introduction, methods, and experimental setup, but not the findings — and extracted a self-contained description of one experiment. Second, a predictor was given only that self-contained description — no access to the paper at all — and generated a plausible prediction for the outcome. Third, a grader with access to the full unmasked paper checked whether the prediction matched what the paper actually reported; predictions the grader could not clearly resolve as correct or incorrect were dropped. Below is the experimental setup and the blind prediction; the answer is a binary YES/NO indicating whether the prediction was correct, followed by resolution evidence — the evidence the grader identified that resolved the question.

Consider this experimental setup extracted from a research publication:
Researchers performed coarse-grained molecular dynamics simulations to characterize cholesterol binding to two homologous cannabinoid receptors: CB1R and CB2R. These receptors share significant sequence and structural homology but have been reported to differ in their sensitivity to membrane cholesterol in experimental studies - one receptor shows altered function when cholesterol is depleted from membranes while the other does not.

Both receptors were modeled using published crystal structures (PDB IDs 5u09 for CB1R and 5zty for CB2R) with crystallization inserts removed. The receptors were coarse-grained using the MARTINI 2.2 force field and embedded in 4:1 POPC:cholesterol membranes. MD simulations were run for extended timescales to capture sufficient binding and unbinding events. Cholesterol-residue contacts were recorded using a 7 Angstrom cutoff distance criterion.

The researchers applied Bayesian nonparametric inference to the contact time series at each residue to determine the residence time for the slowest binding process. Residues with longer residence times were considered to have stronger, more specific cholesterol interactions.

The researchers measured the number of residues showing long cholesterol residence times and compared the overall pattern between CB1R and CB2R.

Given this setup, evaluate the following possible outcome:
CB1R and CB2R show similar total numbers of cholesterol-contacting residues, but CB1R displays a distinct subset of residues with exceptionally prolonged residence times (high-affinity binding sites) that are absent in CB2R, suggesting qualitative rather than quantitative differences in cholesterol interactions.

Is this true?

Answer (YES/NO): NO